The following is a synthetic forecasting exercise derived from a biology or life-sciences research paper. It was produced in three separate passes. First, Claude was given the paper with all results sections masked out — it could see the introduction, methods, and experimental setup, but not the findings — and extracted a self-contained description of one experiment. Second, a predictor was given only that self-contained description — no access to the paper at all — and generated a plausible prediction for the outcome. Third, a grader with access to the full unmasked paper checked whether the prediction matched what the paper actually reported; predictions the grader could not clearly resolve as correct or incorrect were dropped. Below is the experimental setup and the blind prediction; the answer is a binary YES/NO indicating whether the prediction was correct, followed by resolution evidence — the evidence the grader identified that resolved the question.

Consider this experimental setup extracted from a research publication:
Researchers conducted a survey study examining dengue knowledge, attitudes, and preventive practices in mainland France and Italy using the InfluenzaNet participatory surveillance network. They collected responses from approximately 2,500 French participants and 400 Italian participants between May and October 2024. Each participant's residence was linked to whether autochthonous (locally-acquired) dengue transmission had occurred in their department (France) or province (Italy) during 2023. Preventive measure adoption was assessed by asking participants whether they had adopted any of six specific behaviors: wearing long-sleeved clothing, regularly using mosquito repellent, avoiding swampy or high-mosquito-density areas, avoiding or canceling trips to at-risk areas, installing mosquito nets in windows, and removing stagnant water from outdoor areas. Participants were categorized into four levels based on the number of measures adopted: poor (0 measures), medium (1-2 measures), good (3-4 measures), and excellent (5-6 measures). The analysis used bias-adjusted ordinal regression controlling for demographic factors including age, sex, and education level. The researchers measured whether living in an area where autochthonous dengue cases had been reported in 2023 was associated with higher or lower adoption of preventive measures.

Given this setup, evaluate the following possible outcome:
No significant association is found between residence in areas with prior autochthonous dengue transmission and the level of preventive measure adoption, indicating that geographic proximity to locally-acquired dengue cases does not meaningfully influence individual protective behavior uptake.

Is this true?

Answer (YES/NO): NO